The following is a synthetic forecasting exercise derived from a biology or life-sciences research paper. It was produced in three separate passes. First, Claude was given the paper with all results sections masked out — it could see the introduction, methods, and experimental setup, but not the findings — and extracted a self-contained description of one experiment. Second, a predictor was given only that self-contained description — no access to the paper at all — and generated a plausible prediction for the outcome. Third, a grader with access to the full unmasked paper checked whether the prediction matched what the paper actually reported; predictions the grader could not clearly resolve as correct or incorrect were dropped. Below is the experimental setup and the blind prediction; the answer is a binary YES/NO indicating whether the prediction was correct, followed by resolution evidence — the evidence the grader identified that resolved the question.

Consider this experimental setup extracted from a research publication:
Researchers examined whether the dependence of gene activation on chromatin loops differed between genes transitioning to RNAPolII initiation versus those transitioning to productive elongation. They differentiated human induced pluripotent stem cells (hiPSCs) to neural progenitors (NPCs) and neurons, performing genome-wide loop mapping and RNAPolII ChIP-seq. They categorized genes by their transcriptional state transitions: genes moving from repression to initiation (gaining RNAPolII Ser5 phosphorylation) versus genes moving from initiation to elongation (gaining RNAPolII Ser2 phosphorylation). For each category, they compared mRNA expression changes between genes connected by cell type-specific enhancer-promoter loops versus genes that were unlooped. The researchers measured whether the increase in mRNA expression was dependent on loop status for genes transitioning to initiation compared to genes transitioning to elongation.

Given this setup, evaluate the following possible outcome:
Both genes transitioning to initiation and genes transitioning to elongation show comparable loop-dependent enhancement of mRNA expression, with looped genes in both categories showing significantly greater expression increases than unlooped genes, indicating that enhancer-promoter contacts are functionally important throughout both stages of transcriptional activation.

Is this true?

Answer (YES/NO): NO